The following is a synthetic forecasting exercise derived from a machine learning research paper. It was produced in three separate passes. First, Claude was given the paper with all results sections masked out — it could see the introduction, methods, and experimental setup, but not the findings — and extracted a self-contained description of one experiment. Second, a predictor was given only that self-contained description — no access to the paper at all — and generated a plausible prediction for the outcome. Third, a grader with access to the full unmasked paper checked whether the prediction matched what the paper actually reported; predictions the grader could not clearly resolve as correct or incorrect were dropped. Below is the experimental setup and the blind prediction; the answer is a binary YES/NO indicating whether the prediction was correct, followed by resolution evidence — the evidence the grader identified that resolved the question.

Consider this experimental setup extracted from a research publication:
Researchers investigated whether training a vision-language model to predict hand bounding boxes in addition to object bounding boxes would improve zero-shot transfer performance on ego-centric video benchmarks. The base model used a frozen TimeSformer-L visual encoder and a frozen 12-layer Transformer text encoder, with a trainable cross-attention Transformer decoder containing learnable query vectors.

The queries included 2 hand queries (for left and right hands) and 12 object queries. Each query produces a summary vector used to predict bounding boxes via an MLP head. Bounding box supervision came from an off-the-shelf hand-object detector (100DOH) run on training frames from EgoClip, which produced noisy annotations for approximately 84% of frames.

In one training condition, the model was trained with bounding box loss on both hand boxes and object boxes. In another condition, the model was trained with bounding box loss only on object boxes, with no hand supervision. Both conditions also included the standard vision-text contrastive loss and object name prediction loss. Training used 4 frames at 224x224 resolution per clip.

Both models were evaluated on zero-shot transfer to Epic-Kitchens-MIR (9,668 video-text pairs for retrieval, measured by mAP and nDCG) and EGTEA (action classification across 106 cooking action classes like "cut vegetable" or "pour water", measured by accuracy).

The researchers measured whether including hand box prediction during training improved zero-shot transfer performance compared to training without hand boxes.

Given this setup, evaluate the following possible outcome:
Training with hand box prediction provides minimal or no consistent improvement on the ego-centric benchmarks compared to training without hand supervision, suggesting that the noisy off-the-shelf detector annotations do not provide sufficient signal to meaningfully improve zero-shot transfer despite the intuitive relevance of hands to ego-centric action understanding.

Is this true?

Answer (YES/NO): NO